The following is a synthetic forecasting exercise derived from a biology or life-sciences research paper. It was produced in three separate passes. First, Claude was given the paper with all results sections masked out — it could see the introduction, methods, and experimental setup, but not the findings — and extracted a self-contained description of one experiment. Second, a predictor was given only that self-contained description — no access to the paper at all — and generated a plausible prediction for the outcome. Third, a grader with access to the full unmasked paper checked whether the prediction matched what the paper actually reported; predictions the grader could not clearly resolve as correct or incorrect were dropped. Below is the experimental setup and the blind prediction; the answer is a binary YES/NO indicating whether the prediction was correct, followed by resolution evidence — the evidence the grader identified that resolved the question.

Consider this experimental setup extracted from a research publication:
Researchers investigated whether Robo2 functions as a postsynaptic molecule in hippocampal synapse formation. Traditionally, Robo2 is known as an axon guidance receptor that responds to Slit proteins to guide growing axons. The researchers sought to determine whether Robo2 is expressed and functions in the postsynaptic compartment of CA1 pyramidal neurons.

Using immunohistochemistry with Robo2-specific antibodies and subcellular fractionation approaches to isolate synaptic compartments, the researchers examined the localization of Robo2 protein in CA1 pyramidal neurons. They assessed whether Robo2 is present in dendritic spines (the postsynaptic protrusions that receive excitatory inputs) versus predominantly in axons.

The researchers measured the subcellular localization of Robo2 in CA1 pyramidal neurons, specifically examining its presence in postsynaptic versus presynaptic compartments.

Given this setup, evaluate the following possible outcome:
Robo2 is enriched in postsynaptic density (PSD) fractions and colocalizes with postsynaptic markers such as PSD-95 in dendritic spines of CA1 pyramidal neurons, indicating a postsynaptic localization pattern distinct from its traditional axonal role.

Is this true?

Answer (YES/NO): YES